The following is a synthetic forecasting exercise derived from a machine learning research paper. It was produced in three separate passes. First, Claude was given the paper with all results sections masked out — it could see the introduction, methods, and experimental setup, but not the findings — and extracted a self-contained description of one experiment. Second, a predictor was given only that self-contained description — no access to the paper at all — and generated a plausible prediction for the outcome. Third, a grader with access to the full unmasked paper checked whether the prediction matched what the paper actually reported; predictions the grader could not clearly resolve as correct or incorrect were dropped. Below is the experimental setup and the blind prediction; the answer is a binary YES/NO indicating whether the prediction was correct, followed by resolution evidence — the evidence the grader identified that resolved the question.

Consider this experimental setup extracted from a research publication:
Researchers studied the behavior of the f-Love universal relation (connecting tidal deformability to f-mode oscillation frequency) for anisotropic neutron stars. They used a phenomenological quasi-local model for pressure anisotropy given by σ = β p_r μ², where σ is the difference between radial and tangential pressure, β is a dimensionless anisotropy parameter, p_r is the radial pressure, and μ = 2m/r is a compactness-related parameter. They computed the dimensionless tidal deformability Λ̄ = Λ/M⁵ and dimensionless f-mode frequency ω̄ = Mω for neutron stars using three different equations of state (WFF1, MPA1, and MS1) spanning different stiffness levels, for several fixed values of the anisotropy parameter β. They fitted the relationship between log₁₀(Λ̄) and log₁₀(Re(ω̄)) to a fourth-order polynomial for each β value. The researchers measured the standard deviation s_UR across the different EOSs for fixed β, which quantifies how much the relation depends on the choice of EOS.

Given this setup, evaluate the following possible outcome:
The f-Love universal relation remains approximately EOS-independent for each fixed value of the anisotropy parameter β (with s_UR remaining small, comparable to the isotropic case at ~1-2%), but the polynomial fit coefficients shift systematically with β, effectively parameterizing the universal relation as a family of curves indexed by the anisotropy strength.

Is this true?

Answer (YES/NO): NO